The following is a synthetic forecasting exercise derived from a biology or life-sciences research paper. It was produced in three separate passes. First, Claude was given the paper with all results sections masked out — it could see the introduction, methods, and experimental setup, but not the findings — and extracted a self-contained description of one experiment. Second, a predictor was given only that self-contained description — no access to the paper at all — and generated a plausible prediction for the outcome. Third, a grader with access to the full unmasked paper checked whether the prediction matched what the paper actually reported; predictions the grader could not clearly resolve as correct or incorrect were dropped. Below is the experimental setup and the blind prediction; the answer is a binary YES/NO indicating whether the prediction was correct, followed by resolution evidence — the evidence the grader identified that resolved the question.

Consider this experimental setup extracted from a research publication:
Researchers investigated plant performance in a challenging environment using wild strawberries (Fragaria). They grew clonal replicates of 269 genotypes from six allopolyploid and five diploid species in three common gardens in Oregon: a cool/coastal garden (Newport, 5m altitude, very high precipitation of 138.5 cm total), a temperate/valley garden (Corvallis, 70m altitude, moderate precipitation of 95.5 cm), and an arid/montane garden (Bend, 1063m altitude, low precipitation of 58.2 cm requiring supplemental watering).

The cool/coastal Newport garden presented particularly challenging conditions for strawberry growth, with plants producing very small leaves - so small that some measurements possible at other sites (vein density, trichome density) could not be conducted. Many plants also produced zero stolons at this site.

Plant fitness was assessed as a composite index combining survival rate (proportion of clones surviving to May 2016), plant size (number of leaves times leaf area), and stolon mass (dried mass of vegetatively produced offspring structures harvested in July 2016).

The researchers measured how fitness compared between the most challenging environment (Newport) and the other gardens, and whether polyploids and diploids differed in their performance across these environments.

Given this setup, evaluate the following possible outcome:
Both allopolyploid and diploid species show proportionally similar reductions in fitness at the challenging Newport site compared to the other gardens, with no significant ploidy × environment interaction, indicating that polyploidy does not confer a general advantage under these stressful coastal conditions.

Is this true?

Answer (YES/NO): NO